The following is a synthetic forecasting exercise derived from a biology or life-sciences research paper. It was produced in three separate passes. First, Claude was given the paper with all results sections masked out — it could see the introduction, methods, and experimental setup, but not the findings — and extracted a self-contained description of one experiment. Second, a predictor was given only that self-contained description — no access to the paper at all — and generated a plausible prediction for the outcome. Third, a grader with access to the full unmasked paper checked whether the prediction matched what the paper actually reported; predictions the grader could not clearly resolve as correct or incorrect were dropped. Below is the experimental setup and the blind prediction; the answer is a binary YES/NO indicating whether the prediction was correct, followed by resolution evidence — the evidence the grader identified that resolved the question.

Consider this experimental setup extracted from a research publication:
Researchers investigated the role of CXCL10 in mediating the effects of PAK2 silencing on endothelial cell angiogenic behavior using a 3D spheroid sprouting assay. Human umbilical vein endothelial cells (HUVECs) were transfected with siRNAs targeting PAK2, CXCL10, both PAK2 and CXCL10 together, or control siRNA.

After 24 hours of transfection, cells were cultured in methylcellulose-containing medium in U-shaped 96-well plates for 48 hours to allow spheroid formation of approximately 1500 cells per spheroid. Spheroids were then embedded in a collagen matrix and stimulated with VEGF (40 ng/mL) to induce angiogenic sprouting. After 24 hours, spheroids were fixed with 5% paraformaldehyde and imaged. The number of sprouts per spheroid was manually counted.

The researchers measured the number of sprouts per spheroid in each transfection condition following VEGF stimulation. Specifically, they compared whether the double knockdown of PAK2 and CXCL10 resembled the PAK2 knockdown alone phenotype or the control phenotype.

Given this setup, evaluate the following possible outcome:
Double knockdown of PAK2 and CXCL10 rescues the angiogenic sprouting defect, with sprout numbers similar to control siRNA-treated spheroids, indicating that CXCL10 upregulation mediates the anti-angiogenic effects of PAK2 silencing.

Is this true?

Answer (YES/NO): YES